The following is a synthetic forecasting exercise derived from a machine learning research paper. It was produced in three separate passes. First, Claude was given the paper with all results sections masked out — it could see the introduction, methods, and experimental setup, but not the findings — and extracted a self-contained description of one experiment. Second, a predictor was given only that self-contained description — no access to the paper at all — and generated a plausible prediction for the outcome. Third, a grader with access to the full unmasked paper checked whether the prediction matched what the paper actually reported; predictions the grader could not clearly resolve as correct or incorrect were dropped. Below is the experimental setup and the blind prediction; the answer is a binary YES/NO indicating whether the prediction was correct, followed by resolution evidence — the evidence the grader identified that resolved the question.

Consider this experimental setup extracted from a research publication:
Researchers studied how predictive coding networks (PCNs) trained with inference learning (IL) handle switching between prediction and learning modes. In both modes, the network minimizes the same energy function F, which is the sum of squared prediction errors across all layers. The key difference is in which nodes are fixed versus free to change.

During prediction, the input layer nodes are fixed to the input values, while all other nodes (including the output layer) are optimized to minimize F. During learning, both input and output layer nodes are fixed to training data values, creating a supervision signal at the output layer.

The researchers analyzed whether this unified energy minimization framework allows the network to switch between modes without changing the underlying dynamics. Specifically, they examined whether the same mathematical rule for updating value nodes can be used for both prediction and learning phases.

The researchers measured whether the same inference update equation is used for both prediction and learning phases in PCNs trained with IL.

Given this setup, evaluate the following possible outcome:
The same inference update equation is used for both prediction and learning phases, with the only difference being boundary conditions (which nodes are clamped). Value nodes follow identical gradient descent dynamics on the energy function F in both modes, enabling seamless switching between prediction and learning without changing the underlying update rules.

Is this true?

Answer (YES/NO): YES